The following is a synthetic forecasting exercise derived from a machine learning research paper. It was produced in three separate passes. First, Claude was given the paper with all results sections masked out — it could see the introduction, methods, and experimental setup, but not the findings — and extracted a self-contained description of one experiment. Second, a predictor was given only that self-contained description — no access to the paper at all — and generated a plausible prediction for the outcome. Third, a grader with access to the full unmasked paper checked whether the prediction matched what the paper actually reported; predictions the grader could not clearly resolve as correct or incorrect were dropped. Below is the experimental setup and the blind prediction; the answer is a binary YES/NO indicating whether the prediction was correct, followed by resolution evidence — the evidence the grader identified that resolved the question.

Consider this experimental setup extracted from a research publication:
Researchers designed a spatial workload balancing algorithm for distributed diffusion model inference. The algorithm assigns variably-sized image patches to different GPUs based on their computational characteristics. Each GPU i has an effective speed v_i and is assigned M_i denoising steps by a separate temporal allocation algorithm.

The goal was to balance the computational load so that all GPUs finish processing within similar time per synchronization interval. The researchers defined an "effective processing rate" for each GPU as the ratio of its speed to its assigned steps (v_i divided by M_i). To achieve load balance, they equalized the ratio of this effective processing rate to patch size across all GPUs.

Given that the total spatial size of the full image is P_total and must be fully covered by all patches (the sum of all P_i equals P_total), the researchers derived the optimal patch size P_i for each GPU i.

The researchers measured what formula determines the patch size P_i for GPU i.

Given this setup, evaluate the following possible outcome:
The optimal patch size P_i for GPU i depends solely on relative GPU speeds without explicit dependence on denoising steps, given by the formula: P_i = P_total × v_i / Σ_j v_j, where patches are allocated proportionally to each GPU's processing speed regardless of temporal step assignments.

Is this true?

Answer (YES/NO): NO